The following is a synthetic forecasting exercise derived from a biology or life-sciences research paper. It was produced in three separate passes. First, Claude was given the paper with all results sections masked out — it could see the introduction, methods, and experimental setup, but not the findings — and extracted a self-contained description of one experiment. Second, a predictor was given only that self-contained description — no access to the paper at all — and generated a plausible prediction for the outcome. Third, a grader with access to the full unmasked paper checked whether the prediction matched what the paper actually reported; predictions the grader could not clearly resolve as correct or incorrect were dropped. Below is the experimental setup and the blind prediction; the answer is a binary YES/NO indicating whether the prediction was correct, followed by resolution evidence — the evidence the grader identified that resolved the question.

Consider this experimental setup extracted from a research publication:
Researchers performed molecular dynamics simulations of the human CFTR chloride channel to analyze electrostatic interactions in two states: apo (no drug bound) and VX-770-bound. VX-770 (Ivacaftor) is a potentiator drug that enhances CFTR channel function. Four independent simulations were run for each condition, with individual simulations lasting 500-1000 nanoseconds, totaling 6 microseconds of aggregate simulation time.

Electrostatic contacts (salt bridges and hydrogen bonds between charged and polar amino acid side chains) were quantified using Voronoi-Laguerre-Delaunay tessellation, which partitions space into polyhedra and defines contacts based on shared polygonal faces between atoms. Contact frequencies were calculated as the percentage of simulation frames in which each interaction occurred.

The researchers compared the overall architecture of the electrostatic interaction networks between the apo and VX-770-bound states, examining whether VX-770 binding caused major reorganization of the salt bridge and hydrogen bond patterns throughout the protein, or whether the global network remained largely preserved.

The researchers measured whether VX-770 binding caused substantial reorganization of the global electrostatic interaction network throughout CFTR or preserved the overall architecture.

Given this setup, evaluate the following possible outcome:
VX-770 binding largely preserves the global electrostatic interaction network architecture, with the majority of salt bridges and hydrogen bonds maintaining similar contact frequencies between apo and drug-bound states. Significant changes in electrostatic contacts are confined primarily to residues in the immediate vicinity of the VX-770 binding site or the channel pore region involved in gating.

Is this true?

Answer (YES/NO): YES